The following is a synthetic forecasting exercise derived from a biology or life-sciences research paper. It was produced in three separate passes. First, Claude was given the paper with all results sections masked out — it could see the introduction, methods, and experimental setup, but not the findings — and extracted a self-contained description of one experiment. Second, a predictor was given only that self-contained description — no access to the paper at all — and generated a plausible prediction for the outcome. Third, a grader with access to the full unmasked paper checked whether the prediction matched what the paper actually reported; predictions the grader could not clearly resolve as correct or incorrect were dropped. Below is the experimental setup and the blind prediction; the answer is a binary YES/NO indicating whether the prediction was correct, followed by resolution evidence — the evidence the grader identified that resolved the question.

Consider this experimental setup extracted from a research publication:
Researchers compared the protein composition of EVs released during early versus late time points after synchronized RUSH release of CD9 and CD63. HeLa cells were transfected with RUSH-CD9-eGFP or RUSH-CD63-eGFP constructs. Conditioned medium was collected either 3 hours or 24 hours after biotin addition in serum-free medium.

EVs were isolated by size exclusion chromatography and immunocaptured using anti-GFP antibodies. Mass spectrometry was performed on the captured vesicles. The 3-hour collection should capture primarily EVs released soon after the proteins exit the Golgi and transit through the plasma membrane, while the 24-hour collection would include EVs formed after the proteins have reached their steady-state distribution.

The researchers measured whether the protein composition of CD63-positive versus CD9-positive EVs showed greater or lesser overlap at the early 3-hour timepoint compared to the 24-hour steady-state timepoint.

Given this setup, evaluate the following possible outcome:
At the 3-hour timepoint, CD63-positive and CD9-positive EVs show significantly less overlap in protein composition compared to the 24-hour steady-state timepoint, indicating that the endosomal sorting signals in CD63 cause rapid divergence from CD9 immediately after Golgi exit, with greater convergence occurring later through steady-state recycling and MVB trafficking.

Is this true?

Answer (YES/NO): NO